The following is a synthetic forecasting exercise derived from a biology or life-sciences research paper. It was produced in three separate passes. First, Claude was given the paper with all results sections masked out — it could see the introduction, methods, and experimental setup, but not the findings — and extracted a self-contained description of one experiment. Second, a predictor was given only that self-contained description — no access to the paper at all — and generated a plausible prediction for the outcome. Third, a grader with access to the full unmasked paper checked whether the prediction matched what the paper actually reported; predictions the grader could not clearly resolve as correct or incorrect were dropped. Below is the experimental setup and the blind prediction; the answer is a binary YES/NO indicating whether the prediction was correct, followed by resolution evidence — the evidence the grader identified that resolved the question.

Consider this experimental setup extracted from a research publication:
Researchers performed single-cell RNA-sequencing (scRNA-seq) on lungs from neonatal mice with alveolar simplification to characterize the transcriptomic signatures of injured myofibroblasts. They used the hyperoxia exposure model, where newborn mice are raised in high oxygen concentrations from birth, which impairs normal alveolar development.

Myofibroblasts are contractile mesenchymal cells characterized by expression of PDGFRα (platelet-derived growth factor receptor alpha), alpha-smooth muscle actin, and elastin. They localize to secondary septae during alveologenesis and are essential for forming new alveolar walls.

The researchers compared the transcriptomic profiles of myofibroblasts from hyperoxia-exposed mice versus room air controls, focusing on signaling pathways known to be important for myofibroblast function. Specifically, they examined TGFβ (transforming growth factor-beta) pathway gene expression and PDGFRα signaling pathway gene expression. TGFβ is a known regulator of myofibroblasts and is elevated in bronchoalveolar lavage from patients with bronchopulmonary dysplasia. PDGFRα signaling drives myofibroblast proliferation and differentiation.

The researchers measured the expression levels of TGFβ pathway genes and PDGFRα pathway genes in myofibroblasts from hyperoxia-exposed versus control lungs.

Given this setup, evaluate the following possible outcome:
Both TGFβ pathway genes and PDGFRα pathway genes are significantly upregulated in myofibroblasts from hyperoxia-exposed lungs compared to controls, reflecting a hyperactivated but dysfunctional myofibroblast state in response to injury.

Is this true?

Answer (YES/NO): NO